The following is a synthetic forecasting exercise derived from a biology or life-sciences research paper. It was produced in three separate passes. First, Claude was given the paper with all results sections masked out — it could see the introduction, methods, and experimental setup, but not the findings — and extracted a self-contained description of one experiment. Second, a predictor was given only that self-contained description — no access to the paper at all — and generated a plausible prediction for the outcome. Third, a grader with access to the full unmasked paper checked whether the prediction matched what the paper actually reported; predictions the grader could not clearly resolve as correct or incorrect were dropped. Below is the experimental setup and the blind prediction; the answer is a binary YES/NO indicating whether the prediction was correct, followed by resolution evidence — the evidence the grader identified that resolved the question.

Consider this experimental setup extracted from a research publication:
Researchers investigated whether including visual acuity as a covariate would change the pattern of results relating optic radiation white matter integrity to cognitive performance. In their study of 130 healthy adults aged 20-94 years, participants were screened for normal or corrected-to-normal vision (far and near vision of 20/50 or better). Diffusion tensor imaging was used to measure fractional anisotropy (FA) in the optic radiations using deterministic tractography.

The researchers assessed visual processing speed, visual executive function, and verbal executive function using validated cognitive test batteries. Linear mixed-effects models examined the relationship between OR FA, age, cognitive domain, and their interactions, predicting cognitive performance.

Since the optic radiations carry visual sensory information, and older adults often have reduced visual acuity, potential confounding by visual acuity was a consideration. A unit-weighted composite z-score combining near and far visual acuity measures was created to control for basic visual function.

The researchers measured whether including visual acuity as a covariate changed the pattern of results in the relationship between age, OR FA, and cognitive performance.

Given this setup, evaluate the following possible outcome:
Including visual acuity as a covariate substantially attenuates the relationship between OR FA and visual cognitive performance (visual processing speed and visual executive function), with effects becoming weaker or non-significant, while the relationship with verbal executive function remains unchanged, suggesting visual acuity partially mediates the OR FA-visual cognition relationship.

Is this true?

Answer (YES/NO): NO